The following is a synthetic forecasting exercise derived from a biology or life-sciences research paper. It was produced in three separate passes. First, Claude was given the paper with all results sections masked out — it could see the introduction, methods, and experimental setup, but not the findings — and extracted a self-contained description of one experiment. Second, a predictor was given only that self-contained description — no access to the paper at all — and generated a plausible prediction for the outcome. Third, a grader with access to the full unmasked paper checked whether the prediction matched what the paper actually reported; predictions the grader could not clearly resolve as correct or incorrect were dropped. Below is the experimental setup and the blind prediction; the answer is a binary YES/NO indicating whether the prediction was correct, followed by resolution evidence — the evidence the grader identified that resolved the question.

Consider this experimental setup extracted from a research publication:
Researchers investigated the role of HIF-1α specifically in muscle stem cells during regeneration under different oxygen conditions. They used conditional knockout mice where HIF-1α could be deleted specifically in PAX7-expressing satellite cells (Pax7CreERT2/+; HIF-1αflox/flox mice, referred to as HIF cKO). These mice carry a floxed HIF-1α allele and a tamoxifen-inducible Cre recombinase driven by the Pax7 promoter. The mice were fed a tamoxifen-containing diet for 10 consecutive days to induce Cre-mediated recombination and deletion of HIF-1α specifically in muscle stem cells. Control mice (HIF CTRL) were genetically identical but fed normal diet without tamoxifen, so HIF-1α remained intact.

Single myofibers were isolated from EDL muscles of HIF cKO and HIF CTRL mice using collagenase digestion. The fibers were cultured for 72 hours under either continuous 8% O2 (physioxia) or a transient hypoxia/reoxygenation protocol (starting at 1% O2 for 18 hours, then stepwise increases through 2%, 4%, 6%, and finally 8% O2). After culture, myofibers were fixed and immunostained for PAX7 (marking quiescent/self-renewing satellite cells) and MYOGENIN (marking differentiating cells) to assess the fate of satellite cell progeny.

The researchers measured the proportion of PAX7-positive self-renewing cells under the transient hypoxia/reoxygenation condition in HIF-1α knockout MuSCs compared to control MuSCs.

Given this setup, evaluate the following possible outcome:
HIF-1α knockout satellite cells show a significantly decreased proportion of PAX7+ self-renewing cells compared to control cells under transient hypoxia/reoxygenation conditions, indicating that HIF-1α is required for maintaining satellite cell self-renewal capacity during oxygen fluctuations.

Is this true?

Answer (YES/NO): NO